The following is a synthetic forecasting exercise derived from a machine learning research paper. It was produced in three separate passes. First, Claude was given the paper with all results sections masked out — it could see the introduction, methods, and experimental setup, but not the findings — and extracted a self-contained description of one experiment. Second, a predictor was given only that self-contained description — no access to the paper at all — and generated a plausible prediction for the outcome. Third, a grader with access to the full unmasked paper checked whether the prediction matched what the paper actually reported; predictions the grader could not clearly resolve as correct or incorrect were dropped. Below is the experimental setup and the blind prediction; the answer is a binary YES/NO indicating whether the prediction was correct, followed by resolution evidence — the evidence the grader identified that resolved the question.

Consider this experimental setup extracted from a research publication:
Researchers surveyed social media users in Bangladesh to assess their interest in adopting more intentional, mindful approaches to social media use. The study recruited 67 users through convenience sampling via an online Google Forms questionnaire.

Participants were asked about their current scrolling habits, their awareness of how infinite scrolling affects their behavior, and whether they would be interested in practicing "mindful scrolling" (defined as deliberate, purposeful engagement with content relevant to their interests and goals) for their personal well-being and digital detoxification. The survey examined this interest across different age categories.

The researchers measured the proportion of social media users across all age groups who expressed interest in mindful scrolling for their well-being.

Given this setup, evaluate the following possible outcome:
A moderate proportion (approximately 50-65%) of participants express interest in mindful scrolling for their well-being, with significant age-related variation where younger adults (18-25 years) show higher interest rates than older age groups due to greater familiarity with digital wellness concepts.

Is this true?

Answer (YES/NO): NO